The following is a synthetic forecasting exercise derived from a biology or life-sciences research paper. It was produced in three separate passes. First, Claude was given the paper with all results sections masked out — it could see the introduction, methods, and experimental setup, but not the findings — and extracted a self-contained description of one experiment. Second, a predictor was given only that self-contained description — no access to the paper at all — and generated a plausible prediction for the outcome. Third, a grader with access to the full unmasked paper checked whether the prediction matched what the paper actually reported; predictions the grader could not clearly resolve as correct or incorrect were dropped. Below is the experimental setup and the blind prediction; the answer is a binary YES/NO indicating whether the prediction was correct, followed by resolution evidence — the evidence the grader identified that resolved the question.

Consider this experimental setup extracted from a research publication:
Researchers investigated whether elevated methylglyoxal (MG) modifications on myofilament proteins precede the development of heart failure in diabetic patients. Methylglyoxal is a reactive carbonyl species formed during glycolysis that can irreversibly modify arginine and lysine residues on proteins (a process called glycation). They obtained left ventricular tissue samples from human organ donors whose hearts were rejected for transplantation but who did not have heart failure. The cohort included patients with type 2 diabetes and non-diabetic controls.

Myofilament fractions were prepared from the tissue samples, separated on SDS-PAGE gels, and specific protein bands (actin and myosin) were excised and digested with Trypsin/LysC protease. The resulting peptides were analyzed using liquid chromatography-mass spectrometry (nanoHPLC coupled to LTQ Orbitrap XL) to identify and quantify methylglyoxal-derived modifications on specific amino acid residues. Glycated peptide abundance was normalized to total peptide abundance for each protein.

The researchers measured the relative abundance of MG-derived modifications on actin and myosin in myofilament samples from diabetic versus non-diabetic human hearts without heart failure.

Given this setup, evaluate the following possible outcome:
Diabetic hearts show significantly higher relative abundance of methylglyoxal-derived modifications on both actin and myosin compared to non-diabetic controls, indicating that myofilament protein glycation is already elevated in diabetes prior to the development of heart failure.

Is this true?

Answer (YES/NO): NO